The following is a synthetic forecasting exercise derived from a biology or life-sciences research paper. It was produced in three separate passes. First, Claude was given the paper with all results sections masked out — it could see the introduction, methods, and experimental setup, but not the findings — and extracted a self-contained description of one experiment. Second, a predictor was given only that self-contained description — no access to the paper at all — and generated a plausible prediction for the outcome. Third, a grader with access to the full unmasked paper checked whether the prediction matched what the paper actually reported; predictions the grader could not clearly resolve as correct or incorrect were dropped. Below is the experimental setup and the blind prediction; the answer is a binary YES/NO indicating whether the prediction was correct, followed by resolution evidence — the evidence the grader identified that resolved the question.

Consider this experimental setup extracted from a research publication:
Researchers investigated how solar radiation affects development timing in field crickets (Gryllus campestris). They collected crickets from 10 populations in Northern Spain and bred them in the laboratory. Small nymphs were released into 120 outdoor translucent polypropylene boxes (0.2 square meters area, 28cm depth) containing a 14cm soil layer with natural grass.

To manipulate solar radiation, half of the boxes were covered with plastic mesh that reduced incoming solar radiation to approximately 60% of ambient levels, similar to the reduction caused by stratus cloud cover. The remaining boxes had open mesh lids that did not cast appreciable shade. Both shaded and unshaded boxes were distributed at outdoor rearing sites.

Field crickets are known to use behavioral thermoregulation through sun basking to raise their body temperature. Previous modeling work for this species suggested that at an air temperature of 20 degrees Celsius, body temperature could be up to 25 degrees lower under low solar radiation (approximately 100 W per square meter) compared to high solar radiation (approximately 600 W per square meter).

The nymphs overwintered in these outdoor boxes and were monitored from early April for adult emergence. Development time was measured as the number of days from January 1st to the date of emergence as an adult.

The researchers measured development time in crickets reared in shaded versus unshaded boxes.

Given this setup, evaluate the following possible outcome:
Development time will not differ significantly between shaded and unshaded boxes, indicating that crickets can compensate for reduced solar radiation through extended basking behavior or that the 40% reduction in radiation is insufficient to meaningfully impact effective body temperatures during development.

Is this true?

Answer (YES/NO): YES